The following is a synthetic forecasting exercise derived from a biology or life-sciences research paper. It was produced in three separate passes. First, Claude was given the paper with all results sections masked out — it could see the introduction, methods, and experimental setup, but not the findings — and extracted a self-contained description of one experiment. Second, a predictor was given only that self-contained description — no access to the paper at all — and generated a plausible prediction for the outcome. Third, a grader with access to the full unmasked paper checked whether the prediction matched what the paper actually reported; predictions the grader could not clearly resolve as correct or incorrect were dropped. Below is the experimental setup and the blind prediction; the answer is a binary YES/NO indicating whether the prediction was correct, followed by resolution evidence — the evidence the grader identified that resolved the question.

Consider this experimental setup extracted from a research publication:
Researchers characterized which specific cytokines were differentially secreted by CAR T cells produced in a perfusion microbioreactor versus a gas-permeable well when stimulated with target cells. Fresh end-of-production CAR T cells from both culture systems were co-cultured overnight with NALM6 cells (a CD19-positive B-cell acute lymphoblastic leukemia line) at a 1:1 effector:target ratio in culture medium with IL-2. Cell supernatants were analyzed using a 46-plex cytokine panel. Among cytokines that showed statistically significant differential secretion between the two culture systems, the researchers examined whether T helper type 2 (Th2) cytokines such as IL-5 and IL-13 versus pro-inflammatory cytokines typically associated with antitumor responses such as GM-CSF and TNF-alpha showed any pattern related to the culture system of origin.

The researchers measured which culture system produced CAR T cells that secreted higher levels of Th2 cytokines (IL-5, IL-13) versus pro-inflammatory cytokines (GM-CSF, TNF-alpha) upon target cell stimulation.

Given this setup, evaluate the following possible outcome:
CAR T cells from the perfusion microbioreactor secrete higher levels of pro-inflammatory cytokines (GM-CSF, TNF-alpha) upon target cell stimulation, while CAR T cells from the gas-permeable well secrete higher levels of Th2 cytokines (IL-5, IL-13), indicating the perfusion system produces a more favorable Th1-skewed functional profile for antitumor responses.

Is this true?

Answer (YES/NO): NO